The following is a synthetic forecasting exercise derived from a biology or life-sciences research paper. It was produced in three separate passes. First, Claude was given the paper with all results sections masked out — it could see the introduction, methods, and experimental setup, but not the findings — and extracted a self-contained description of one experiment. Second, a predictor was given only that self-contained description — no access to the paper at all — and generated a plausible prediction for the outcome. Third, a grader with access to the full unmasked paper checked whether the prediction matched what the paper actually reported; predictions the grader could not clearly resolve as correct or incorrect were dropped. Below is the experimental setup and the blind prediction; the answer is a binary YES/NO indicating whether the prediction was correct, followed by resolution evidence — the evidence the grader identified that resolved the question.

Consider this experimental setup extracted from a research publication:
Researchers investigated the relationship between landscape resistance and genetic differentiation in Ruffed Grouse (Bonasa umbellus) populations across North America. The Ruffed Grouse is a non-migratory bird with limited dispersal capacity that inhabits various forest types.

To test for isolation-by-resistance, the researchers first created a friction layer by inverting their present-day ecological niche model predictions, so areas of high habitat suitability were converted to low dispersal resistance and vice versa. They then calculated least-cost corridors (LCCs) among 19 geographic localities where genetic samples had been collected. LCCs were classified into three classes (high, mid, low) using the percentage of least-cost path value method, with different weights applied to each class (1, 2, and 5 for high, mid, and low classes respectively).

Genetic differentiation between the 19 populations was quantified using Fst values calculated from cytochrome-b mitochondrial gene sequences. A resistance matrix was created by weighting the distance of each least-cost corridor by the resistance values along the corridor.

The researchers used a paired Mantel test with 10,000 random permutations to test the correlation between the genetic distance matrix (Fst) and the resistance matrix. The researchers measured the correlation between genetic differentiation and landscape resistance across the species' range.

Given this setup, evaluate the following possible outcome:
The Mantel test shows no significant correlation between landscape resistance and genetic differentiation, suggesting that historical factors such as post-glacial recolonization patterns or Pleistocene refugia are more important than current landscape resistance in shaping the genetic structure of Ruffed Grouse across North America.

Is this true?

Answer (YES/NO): NO